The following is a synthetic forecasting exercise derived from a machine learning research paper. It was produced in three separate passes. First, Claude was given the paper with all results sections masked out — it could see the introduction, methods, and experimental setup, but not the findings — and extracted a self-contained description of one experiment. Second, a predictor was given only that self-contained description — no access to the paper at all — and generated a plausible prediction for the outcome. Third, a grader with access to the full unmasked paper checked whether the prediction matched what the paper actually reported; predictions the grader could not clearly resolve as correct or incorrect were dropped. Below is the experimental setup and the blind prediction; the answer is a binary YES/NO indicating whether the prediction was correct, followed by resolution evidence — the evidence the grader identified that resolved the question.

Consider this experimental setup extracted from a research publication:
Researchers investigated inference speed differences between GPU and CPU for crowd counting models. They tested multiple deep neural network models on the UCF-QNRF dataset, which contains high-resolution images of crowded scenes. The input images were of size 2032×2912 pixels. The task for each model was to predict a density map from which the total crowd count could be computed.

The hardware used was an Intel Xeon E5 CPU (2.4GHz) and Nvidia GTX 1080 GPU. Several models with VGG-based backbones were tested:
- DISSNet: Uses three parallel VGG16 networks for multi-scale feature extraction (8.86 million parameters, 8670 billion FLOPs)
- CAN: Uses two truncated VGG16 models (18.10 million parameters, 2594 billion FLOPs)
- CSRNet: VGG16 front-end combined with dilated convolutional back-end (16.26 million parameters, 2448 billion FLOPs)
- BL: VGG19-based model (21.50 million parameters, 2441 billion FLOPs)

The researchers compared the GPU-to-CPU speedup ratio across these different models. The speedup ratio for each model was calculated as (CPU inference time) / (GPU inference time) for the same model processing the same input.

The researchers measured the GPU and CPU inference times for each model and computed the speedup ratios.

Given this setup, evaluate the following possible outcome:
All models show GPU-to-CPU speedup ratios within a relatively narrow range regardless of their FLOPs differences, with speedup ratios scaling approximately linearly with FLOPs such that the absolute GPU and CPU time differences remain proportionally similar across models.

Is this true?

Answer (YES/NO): NO